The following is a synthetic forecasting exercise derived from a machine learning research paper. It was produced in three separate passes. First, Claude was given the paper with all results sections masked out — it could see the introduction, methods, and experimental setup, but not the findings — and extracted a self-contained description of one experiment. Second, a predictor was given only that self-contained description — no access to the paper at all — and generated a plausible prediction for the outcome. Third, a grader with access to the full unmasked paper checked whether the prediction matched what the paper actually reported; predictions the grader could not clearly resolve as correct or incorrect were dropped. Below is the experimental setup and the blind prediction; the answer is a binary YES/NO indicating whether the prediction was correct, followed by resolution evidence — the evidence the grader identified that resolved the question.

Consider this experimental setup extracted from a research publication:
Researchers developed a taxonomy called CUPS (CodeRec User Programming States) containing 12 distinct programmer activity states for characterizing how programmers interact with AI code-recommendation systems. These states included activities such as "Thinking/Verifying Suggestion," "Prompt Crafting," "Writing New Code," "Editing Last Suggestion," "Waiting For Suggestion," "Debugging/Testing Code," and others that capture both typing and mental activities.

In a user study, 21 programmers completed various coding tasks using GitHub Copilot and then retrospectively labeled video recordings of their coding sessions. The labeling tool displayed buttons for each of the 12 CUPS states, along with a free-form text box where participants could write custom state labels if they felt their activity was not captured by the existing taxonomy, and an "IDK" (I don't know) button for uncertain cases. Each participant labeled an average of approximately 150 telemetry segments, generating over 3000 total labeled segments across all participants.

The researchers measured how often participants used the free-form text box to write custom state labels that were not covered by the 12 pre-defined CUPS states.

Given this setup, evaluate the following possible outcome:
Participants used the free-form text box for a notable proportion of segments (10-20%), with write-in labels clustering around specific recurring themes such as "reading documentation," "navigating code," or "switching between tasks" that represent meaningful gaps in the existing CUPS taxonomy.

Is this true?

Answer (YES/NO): NO